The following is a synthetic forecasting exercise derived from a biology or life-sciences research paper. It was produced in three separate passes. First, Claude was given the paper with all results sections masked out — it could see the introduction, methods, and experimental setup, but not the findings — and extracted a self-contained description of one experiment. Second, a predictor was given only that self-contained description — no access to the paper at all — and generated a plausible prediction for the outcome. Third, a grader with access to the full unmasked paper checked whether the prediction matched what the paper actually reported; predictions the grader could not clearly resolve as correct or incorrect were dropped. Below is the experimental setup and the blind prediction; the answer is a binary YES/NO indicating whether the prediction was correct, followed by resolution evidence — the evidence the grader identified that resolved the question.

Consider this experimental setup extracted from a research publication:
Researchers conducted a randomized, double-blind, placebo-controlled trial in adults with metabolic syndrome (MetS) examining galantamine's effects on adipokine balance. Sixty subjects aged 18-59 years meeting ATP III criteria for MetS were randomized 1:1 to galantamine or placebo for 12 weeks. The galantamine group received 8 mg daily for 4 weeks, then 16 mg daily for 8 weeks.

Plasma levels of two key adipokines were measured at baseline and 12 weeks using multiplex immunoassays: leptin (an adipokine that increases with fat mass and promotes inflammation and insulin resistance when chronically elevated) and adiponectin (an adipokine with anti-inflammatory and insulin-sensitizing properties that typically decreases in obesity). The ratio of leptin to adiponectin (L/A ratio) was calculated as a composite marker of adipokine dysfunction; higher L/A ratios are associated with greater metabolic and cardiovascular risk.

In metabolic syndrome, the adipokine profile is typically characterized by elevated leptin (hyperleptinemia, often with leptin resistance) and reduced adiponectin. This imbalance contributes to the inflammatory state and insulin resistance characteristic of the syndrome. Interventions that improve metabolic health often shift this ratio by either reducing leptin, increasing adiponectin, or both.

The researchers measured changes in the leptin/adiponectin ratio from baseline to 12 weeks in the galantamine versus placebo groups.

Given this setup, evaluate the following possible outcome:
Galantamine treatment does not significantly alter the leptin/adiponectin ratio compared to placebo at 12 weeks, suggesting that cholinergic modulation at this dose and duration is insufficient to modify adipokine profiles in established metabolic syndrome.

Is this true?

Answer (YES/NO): NO